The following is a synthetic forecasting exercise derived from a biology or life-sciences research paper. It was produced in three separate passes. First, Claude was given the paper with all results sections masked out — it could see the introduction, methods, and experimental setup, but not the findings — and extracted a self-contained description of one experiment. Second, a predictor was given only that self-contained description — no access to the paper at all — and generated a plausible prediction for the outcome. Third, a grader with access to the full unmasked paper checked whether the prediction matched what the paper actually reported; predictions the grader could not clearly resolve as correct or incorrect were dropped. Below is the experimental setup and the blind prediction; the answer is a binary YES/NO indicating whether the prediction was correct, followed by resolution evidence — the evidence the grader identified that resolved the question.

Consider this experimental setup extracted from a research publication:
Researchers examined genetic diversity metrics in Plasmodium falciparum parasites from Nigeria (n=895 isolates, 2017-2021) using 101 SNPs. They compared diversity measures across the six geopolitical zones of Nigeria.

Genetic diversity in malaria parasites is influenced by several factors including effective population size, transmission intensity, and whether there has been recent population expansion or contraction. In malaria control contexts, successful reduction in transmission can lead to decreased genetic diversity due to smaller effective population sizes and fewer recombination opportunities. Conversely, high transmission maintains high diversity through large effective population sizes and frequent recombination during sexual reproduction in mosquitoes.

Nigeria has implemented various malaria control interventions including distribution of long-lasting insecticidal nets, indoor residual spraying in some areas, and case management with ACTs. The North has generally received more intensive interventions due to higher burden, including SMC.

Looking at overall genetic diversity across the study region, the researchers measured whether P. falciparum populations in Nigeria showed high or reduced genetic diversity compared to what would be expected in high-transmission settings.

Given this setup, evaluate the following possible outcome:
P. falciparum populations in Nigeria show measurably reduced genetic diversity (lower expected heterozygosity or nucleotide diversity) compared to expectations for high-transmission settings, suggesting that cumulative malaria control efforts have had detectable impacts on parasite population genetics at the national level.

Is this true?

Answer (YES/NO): NO